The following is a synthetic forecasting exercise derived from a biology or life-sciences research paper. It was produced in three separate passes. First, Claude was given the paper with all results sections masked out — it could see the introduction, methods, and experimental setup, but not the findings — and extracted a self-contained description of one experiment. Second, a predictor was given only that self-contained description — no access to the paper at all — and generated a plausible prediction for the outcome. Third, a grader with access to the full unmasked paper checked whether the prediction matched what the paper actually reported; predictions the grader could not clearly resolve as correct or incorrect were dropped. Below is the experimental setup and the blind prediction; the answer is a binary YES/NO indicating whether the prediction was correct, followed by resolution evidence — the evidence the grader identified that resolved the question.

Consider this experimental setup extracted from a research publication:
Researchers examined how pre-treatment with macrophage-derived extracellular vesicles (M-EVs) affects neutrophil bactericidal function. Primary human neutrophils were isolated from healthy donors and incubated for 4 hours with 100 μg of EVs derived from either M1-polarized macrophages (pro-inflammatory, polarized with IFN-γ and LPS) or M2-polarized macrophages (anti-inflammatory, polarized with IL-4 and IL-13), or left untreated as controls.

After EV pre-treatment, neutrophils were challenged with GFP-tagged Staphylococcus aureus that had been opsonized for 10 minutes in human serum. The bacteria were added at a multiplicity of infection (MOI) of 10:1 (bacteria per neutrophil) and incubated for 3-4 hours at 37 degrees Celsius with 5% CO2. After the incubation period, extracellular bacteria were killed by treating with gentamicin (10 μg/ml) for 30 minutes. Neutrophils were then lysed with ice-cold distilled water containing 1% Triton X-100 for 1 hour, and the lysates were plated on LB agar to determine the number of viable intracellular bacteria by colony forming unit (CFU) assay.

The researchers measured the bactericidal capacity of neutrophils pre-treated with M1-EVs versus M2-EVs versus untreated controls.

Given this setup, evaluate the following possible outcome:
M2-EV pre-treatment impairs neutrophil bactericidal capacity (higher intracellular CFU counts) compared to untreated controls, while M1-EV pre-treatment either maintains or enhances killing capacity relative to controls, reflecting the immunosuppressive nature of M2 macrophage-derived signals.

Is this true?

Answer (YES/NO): NO